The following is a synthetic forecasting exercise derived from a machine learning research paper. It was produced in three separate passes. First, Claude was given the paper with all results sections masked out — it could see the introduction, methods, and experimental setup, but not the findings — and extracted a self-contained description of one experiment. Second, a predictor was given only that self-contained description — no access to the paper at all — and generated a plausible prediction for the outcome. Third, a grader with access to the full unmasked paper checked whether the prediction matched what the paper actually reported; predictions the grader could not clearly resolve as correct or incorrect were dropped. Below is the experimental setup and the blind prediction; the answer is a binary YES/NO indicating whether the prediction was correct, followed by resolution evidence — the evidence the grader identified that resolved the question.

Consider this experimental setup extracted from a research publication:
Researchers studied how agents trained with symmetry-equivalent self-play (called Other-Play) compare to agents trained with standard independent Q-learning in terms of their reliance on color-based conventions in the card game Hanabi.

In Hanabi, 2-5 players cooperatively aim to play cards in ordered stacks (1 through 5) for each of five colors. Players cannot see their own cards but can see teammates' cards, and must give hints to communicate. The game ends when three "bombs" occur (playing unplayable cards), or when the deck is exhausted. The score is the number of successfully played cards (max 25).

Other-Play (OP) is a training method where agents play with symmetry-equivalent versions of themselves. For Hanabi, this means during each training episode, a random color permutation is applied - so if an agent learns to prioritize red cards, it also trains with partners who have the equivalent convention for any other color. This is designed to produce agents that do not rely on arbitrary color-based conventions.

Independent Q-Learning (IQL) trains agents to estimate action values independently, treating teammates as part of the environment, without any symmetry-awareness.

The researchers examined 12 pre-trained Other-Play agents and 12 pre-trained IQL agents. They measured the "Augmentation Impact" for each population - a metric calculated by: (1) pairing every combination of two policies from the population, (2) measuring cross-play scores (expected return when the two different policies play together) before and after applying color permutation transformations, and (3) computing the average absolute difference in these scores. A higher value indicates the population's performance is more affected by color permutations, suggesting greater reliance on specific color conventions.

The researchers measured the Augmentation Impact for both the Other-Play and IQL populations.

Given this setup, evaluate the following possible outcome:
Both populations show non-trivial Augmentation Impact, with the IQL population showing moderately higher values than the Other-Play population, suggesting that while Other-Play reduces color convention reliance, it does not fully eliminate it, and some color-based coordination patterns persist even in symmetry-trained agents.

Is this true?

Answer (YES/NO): NO